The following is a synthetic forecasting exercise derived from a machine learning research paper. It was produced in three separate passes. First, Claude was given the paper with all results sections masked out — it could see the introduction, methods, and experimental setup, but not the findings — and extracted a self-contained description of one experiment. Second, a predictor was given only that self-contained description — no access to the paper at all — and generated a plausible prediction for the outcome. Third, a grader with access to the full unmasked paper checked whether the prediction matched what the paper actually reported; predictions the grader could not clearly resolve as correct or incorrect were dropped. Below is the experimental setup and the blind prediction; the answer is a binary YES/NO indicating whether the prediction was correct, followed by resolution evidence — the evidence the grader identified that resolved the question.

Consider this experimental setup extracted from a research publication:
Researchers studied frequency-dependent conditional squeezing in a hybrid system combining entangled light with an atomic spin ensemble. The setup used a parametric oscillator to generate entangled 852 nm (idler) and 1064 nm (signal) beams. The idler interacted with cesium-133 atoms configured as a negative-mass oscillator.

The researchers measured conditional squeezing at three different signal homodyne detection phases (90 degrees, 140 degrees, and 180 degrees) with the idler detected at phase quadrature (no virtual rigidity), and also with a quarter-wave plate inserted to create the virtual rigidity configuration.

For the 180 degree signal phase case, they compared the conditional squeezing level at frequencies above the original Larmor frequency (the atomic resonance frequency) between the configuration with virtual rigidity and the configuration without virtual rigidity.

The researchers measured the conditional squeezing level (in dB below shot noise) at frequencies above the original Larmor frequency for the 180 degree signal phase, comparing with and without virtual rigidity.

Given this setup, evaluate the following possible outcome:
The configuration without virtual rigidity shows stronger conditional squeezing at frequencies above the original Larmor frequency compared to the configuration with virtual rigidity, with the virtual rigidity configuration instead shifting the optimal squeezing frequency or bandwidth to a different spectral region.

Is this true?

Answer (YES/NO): NO